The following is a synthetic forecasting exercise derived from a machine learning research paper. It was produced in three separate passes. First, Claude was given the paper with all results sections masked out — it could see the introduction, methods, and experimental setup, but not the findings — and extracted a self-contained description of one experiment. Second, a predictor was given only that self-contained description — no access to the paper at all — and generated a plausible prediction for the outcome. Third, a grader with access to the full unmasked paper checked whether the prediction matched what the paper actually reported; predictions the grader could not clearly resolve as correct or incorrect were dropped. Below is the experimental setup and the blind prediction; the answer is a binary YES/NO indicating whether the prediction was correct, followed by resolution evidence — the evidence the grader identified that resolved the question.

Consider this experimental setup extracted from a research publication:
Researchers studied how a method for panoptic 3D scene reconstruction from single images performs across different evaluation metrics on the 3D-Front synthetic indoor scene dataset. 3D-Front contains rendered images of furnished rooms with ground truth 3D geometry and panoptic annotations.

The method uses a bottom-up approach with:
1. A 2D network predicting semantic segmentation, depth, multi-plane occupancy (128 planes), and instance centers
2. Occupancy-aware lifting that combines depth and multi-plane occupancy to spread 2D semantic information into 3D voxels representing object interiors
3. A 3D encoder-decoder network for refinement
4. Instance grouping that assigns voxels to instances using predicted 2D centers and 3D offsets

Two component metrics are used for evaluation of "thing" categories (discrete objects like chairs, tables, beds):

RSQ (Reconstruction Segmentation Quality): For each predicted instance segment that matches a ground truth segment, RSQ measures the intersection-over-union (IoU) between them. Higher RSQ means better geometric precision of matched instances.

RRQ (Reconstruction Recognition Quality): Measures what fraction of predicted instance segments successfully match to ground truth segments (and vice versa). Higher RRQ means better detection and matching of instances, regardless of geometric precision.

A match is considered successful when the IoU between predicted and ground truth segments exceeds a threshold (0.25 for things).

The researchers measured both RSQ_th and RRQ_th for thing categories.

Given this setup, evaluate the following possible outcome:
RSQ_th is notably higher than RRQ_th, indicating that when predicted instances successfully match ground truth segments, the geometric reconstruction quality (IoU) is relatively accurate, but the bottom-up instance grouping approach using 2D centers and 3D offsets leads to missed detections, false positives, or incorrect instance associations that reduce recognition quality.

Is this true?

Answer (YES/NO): NO